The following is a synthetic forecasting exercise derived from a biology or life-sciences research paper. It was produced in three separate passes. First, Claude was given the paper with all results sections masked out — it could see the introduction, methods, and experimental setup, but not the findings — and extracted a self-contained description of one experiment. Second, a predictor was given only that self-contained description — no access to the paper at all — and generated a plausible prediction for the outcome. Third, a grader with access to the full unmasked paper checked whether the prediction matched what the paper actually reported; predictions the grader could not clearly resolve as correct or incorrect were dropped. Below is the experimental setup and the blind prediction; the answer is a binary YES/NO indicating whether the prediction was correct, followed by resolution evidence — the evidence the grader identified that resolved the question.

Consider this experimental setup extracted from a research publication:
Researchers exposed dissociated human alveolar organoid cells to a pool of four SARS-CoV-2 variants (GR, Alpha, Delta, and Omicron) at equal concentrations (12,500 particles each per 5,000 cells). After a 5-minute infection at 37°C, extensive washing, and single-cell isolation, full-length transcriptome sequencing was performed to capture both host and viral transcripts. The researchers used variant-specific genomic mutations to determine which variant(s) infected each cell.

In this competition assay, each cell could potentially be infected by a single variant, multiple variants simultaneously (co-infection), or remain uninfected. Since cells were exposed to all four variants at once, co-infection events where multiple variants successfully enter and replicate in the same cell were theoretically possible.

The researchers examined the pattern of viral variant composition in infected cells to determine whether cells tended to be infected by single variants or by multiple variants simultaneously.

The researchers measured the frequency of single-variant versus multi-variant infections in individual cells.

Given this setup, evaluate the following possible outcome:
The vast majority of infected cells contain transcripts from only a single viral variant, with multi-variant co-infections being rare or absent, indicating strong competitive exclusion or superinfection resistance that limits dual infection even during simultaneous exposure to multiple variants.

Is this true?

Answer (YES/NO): NO